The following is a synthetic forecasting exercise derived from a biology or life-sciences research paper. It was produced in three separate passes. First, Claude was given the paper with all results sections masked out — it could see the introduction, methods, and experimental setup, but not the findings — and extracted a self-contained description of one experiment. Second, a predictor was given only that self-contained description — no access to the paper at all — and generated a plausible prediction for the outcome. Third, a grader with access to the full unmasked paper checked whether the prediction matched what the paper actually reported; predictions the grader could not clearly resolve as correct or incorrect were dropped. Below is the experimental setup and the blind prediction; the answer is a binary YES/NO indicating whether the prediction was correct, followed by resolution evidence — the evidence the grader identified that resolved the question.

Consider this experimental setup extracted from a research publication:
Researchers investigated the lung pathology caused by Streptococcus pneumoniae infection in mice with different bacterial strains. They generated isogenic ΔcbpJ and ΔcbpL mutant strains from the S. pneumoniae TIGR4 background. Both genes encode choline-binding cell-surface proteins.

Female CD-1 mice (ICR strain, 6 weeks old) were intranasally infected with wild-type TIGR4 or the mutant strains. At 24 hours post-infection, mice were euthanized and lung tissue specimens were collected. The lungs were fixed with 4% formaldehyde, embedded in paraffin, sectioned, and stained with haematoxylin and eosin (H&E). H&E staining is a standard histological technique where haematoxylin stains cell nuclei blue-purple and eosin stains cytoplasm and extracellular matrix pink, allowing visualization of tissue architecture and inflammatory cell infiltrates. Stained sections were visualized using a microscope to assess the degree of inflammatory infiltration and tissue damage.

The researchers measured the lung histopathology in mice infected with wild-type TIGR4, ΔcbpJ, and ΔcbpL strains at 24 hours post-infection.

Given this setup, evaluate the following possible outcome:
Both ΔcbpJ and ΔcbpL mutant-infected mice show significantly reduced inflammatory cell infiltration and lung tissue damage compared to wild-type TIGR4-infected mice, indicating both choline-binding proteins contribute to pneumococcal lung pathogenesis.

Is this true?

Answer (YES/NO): NO